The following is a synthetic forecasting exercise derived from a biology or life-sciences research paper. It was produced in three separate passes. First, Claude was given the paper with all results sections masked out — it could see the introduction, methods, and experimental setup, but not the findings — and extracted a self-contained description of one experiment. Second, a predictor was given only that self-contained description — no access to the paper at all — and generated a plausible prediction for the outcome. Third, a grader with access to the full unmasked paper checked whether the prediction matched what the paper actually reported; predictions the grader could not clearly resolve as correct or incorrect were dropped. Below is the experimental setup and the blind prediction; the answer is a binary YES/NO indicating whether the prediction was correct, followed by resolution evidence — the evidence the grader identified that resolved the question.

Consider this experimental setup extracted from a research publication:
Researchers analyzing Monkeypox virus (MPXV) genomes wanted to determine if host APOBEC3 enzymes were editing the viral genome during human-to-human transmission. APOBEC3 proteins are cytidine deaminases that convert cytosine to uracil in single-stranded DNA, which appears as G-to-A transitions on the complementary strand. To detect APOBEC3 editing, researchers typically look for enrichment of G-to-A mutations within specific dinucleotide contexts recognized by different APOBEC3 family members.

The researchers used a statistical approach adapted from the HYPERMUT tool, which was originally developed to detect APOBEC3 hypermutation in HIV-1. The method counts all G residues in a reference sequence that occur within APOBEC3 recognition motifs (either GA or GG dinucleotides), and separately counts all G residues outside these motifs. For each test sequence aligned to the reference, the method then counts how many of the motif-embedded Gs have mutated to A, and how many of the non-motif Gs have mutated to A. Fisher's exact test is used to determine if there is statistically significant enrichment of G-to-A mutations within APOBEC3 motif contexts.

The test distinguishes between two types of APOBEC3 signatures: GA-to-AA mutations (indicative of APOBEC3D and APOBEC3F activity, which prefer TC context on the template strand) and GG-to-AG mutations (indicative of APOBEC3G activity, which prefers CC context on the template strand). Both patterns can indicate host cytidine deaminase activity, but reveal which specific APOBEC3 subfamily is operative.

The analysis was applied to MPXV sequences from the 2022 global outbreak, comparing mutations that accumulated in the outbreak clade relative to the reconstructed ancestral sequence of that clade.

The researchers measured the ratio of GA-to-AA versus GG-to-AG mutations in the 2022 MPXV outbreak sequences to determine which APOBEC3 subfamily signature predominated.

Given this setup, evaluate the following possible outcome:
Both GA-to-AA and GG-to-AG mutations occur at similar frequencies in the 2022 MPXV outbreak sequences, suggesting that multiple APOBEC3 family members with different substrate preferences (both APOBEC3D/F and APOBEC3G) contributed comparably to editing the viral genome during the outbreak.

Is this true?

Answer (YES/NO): NO